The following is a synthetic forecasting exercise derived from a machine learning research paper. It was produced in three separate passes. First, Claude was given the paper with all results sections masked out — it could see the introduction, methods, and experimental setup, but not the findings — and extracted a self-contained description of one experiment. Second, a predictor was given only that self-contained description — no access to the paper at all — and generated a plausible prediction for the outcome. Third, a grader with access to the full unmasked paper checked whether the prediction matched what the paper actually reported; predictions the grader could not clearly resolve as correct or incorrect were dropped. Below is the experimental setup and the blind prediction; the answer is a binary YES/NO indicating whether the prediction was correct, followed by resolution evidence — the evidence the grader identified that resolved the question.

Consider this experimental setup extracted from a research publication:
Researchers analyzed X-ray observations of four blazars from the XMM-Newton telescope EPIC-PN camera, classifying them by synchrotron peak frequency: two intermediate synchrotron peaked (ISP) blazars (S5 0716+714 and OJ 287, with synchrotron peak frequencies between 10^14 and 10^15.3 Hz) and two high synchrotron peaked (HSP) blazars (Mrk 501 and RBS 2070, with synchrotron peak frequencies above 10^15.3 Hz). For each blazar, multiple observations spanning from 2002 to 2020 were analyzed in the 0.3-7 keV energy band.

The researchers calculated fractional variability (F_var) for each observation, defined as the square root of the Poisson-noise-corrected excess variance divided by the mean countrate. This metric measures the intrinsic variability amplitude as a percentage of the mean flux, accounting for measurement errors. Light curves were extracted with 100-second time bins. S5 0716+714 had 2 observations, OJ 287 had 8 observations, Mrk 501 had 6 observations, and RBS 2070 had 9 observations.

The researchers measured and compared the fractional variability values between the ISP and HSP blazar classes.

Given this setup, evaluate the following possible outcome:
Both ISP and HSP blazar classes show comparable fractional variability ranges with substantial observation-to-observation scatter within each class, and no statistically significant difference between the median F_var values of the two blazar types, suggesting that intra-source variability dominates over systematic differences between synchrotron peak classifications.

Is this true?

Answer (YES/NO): NO